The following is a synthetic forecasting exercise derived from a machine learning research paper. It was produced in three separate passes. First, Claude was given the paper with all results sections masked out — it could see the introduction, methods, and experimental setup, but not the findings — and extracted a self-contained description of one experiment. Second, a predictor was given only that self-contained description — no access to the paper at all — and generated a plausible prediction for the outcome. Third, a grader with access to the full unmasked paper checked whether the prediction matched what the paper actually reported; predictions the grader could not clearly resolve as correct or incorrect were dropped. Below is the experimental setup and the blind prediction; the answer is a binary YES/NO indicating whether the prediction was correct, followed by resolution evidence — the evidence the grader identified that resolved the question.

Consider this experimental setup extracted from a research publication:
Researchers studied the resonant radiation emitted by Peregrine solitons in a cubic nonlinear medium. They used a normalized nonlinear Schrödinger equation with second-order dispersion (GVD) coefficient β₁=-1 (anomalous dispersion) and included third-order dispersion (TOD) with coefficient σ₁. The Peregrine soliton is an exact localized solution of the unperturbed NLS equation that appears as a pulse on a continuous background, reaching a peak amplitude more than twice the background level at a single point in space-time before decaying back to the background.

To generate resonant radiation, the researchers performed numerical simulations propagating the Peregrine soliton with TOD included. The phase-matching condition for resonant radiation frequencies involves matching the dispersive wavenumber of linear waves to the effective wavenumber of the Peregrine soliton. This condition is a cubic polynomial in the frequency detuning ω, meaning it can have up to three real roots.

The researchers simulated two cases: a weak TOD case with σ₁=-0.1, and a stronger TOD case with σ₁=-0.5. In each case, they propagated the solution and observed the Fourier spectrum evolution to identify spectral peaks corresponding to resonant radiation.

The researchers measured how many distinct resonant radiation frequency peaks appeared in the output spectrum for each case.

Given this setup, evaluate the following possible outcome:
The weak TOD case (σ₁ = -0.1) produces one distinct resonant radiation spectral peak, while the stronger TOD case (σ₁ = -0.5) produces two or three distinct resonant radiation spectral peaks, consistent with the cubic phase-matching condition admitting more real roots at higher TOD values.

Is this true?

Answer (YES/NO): YES